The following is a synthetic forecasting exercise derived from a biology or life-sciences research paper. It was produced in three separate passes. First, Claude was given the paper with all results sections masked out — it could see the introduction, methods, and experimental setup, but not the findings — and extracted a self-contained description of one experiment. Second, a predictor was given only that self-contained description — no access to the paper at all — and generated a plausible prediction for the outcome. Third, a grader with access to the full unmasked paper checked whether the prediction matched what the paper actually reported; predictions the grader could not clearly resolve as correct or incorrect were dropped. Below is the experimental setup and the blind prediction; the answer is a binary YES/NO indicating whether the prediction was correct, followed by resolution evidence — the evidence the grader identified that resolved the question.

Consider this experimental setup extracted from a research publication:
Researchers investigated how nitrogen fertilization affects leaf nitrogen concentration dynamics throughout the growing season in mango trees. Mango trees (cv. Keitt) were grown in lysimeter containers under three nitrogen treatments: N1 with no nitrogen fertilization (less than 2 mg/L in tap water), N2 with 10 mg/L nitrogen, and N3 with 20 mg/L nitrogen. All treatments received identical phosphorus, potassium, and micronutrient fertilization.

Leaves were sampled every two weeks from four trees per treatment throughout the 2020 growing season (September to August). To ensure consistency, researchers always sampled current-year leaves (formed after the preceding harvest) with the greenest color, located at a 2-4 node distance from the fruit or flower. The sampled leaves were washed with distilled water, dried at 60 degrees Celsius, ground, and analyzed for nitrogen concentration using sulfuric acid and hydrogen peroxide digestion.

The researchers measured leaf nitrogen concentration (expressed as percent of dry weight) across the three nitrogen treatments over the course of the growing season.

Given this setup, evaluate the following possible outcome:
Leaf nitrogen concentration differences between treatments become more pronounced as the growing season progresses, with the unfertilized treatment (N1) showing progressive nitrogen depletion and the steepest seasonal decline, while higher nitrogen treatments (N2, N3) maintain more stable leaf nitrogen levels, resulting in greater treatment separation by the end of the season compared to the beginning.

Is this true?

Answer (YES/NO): NO